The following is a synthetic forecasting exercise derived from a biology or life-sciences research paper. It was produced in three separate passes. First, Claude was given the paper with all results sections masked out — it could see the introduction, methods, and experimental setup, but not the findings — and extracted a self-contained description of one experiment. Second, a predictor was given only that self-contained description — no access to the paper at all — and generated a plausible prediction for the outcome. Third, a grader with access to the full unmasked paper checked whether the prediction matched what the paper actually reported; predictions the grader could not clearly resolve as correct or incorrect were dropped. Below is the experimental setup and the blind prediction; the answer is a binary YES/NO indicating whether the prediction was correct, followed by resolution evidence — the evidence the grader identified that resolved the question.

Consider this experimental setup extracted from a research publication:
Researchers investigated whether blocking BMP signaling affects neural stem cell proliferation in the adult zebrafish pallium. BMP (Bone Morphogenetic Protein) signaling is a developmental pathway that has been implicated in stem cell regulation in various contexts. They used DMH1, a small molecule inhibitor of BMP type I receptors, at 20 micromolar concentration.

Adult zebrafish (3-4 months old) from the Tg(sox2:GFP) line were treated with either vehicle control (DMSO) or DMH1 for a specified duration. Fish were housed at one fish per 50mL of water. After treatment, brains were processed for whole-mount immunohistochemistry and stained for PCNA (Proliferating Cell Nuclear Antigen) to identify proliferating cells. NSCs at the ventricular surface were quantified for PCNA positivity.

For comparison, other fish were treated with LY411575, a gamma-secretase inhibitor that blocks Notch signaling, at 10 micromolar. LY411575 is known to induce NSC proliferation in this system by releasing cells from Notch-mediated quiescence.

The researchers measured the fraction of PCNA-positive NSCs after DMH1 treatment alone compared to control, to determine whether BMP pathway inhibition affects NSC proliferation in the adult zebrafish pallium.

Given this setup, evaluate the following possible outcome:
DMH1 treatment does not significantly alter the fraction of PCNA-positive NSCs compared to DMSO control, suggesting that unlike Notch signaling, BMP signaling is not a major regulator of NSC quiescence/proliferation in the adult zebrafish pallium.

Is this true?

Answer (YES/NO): YES